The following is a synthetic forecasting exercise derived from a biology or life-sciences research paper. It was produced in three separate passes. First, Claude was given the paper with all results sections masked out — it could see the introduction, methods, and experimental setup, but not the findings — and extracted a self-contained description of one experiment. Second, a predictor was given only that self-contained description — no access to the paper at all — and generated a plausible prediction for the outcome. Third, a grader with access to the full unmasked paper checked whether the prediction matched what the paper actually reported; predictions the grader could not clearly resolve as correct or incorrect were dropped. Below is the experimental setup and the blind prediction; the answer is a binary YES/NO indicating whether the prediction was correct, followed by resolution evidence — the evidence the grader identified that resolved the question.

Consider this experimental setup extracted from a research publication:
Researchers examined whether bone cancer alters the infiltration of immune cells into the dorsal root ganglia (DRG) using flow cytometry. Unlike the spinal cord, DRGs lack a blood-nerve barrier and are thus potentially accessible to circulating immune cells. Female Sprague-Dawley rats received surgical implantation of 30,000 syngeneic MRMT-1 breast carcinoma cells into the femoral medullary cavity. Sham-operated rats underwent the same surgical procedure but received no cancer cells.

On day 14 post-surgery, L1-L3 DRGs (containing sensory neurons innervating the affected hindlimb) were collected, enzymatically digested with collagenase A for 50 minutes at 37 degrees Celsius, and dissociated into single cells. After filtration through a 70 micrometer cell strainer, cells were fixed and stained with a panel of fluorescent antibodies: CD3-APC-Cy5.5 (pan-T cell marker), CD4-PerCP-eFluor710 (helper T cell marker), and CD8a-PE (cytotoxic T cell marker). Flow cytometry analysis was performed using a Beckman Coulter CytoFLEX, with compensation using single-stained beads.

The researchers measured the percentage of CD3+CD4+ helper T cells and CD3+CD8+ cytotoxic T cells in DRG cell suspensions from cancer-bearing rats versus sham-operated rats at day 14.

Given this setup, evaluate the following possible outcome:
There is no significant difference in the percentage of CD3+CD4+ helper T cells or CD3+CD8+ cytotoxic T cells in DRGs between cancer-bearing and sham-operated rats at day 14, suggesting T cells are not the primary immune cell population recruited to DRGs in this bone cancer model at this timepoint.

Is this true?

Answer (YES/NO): NO